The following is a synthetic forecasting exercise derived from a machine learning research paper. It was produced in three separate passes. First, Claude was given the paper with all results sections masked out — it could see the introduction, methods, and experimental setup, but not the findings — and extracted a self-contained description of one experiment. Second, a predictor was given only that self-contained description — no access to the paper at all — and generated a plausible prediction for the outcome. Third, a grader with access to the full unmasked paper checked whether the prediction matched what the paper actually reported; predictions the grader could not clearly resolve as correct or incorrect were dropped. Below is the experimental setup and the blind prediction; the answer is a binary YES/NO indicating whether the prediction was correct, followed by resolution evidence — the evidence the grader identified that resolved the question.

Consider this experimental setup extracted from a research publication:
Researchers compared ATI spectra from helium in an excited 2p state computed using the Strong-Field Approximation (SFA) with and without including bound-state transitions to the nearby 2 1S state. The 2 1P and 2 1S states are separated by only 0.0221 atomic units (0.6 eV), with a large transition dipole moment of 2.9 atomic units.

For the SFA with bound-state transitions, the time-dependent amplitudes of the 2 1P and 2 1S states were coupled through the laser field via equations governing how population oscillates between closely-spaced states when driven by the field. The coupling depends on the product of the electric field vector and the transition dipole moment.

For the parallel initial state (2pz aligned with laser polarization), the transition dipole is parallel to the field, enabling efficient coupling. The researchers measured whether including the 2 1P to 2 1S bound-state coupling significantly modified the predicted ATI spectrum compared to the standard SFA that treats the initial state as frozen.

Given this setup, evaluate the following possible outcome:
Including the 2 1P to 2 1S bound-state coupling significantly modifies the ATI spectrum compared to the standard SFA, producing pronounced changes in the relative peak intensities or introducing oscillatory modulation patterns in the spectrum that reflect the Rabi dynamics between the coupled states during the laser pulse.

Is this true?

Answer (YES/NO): NO